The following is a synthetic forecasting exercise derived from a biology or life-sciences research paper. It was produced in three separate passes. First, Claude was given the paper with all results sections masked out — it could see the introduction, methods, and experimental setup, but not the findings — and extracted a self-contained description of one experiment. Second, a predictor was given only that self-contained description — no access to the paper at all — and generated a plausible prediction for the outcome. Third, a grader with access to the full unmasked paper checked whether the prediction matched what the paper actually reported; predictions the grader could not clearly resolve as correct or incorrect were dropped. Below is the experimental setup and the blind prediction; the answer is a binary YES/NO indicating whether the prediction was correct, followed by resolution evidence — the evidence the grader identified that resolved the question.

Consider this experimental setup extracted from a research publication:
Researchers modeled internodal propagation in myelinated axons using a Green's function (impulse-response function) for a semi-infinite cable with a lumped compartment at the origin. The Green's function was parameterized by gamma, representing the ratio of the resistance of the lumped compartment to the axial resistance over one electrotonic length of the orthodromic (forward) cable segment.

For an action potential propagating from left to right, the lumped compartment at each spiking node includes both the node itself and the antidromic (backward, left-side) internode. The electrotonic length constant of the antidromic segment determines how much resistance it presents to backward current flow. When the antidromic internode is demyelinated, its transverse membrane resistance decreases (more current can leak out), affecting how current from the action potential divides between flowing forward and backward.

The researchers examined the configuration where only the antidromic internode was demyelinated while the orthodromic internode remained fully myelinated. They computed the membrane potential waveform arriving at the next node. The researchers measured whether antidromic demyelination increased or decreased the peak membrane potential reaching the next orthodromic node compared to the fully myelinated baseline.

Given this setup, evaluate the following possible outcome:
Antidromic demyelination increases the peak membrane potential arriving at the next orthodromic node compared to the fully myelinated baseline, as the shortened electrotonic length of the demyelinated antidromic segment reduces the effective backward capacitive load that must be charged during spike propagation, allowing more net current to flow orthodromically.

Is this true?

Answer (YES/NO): NO